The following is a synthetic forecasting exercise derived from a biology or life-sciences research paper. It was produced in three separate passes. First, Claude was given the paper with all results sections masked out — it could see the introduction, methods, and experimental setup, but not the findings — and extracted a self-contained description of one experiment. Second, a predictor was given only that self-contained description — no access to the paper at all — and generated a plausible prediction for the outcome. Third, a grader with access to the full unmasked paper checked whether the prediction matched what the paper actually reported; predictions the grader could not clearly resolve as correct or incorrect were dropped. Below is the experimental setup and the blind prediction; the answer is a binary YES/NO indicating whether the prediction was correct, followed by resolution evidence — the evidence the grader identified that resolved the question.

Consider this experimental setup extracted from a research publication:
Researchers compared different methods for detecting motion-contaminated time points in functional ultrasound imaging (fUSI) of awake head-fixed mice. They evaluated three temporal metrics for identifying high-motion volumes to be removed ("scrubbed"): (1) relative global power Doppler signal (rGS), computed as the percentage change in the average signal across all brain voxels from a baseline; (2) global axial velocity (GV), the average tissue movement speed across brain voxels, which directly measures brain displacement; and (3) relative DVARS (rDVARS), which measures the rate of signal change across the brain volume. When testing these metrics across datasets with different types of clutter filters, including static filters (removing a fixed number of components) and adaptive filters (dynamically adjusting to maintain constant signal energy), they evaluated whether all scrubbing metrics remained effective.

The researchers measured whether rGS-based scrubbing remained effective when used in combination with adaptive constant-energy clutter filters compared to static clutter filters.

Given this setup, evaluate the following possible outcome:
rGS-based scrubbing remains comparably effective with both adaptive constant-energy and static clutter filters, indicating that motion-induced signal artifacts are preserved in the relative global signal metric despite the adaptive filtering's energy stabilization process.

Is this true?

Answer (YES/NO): NO